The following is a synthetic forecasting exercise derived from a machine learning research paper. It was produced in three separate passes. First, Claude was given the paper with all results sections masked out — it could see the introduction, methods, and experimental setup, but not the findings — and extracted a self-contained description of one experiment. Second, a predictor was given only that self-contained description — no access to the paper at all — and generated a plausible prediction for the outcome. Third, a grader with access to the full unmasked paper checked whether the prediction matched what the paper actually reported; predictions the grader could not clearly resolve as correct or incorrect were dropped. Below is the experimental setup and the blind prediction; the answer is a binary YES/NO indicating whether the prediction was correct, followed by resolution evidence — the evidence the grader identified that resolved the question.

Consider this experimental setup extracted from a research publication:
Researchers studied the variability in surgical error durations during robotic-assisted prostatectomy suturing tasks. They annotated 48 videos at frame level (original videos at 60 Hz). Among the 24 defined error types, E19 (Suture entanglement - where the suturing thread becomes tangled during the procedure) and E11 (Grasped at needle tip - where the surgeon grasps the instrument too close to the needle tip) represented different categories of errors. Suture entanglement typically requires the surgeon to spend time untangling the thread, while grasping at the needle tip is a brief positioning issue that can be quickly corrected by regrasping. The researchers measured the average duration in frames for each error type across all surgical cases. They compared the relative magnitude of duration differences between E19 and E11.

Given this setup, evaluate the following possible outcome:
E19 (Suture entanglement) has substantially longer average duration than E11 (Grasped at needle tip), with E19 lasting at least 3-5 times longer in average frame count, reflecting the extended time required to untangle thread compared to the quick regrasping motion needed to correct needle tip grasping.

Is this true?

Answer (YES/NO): YES